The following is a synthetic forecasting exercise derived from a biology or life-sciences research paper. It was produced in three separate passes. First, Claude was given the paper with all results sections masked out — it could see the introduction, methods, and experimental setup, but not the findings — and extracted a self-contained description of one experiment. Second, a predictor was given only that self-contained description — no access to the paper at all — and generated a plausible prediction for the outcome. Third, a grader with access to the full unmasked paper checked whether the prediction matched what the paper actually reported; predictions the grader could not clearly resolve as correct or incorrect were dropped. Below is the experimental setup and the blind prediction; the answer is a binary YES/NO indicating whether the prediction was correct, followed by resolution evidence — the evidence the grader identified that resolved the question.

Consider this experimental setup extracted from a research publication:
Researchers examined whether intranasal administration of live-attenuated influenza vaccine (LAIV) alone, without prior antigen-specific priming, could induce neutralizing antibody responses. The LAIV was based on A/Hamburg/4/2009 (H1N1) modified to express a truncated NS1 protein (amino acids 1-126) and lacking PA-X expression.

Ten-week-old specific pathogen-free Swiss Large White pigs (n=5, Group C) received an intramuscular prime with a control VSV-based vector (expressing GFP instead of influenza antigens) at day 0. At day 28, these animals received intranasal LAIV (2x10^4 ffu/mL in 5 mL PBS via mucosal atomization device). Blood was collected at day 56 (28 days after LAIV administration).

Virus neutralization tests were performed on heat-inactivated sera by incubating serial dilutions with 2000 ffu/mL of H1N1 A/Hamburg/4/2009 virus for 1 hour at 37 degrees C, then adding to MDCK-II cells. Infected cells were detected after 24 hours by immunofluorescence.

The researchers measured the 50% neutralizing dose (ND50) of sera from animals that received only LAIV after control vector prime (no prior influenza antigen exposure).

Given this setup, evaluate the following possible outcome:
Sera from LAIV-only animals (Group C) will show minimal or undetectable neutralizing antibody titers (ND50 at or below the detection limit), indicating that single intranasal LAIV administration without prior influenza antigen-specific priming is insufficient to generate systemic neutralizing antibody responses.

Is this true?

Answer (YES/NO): NO